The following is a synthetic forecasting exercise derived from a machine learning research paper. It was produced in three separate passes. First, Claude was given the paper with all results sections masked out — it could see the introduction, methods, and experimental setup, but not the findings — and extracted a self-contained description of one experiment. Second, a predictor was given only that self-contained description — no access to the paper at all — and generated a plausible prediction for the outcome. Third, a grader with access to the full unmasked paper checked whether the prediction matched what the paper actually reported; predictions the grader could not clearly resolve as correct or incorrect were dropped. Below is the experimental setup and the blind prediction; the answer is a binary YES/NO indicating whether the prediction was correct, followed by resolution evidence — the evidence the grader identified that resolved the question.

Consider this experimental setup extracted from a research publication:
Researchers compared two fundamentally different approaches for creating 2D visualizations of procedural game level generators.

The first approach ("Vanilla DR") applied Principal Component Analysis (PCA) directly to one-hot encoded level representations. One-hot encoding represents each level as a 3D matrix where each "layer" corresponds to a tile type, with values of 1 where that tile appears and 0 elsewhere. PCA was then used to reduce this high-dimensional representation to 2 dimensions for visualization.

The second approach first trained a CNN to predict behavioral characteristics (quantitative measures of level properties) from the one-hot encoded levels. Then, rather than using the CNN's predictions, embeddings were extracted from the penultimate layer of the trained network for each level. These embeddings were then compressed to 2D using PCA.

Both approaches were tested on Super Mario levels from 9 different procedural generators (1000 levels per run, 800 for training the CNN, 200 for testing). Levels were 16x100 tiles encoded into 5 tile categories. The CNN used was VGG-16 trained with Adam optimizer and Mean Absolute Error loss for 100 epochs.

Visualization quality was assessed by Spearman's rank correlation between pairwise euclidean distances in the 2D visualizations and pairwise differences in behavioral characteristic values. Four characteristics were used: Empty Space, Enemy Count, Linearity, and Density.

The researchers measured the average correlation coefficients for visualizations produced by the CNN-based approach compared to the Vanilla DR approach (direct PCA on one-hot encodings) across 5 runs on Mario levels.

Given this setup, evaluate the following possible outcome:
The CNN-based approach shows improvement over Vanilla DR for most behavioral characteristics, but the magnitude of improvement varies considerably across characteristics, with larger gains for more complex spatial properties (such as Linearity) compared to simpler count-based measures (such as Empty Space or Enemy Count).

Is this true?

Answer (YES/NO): NO